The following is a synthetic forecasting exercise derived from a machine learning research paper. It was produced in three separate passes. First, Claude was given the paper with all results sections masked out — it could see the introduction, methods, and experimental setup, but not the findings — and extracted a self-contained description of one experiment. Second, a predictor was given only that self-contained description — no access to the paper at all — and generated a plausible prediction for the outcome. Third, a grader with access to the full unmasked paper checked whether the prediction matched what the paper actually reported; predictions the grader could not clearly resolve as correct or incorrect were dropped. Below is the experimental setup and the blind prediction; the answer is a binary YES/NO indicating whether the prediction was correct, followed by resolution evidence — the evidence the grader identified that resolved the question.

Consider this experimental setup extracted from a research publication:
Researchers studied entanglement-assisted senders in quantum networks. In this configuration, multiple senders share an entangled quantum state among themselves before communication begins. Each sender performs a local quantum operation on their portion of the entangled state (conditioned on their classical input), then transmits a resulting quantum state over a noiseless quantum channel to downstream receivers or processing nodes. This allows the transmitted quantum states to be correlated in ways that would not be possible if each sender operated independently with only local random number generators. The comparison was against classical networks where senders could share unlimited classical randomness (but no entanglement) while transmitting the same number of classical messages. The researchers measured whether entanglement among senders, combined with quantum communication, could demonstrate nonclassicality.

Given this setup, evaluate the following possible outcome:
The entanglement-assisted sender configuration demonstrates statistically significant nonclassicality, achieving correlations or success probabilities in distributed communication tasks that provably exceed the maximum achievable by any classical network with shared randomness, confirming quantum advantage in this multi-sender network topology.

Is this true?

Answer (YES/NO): YES